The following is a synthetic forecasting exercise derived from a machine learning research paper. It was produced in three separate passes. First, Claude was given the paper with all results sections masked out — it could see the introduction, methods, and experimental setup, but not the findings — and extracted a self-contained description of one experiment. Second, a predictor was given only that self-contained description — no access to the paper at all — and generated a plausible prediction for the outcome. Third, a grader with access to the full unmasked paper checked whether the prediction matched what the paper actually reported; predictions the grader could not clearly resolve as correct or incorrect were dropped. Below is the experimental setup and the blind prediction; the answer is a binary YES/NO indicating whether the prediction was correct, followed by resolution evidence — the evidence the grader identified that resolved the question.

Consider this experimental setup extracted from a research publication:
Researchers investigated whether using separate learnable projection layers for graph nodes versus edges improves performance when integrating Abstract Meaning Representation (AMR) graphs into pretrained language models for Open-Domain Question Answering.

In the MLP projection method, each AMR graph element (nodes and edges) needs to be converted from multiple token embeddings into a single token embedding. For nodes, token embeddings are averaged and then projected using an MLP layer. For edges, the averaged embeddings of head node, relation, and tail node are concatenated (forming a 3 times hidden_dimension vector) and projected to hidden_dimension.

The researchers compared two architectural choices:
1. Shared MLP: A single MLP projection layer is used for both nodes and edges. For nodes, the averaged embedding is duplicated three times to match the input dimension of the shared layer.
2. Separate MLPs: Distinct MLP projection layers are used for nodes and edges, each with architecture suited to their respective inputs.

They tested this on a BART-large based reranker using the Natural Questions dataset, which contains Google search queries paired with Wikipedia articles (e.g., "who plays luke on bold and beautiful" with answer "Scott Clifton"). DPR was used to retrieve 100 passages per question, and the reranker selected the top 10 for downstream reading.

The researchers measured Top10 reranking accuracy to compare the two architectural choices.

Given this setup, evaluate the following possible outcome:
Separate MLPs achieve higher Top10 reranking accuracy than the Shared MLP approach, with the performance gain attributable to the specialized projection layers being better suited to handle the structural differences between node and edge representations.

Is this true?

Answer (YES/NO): NO